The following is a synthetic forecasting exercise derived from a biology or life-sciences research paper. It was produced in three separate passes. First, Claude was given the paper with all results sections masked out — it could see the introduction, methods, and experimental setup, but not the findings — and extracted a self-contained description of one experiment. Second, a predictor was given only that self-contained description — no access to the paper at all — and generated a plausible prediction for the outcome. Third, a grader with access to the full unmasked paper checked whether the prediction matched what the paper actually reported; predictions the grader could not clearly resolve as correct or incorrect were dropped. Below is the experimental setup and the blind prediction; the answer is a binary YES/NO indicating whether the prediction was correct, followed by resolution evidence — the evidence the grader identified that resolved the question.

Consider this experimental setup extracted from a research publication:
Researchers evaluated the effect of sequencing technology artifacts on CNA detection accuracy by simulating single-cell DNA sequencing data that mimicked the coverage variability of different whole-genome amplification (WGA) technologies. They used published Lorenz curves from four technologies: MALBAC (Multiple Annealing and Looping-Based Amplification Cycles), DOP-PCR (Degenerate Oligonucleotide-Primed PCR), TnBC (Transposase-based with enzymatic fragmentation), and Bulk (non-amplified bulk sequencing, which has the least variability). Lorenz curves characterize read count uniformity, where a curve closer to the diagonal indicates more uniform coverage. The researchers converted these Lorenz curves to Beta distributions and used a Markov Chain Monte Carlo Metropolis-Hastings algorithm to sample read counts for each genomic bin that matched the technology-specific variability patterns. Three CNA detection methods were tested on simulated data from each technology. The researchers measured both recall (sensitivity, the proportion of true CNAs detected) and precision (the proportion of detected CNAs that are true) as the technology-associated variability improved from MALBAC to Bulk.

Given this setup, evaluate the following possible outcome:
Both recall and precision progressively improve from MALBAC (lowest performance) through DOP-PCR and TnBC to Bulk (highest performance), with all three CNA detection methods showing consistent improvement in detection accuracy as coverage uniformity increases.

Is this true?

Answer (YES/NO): NO